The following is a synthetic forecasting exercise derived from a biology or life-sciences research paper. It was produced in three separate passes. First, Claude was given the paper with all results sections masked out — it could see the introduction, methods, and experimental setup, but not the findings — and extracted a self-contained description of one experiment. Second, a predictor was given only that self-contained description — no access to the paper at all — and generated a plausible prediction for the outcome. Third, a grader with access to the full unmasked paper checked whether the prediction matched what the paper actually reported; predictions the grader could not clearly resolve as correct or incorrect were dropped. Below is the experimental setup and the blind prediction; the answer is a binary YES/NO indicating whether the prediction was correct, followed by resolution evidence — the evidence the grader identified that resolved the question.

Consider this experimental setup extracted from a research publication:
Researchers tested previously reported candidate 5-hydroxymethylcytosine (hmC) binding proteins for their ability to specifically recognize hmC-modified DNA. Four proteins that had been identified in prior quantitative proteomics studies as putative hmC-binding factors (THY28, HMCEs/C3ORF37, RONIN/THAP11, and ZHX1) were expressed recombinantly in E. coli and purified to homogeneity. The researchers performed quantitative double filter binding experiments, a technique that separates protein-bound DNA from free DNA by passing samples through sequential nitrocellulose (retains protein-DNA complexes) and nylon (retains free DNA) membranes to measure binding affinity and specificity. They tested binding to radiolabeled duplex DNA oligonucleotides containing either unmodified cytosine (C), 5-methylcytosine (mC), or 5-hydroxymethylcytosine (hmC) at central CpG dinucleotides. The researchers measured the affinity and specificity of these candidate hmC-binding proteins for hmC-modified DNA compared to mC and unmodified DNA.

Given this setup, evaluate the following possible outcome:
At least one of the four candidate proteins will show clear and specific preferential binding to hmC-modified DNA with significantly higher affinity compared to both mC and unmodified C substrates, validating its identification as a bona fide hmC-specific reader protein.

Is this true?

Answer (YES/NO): NO